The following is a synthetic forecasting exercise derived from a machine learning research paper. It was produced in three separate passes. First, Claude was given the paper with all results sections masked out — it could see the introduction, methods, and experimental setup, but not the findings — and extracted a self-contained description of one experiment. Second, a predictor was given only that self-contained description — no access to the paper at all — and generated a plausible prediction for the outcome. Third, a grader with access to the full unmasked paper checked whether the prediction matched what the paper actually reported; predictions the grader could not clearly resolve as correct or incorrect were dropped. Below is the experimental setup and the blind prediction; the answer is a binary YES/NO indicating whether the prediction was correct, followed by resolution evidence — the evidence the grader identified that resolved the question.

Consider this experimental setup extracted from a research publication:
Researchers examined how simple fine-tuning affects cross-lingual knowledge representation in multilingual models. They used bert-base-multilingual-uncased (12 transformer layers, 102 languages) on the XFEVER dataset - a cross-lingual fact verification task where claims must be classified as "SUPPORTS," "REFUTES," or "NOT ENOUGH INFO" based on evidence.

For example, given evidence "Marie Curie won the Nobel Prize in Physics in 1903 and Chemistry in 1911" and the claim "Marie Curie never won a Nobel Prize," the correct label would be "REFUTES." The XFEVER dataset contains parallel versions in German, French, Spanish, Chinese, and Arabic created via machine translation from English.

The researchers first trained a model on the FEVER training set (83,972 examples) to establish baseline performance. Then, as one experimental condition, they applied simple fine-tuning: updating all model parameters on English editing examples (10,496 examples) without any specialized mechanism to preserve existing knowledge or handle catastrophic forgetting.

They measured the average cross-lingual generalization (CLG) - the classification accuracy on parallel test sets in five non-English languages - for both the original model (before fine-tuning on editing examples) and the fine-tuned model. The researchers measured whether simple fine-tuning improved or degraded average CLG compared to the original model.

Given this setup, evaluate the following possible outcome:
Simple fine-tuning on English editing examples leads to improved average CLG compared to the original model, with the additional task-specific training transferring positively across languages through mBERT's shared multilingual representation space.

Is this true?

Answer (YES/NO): NO